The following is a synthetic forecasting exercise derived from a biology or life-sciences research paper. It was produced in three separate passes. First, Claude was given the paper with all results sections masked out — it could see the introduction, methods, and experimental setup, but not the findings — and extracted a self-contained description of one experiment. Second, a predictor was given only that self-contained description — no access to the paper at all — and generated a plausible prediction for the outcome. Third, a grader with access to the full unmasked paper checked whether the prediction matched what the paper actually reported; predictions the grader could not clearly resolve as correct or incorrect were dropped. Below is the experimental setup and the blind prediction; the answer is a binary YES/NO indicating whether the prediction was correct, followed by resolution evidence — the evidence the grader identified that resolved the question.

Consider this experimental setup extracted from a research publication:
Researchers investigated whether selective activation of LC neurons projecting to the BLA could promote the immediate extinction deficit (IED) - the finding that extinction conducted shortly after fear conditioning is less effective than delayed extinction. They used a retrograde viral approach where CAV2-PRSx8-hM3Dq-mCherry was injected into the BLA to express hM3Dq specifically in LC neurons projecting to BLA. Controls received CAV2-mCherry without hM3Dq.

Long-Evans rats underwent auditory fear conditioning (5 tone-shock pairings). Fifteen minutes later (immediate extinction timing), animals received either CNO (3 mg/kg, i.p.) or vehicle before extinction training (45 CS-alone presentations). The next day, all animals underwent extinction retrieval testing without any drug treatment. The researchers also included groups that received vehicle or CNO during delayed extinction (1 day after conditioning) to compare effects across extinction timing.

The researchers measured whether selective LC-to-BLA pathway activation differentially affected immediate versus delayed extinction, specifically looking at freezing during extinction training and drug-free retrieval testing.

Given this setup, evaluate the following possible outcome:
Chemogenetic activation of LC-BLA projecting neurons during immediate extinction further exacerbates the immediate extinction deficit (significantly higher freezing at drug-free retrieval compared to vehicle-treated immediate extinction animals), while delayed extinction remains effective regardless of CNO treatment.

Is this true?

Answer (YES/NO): NO